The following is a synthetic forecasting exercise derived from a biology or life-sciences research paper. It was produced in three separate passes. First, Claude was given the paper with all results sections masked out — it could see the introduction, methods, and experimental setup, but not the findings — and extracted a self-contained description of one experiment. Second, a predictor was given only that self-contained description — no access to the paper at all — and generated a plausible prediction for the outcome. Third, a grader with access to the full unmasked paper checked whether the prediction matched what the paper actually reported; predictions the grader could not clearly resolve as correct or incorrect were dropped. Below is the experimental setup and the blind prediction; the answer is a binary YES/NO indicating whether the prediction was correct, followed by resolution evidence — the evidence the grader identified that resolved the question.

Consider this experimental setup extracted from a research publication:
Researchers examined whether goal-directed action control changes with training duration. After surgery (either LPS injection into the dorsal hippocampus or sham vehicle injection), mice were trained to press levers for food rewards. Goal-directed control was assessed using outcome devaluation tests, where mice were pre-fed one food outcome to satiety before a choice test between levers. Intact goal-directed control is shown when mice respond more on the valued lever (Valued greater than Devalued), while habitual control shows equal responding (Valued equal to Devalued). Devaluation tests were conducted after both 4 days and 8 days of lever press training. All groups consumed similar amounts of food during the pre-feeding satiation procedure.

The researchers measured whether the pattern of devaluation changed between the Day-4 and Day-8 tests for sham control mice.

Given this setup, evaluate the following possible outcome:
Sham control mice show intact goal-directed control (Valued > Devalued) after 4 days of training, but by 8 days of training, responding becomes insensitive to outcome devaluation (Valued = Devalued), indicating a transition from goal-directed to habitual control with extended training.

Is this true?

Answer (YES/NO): NO